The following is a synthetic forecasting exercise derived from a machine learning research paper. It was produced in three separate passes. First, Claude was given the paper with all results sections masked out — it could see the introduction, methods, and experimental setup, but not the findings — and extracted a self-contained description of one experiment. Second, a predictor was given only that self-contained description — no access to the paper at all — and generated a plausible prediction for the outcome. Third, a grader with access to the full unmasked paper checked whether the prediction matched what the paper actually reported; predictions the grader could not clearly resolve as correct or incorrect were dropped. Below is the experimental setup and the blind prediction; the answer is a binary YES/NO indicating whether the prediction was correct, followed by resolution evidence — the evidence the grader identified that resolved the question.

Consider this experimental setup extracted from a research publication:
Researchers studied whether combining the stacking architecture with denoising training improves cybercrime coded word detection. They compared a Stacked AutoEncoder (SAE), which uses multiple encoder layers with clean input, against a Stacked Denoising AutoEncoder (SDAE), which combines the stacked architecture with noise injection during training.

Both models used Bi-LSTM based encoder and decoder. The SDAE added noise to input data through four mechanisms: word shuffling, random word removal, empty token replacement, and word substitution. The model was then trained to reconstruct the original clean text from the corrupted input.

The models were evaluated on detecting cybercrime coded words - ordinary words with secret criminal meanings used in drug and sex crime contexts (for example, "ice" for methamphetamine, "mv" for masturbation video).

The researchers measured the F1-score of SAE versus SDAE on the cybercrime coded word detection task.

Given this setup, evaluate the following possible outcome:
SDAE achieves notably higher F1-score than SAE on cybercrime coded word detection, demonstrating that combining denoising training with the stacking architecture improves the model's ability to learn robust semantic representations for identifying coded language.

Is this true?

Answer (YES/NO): NO